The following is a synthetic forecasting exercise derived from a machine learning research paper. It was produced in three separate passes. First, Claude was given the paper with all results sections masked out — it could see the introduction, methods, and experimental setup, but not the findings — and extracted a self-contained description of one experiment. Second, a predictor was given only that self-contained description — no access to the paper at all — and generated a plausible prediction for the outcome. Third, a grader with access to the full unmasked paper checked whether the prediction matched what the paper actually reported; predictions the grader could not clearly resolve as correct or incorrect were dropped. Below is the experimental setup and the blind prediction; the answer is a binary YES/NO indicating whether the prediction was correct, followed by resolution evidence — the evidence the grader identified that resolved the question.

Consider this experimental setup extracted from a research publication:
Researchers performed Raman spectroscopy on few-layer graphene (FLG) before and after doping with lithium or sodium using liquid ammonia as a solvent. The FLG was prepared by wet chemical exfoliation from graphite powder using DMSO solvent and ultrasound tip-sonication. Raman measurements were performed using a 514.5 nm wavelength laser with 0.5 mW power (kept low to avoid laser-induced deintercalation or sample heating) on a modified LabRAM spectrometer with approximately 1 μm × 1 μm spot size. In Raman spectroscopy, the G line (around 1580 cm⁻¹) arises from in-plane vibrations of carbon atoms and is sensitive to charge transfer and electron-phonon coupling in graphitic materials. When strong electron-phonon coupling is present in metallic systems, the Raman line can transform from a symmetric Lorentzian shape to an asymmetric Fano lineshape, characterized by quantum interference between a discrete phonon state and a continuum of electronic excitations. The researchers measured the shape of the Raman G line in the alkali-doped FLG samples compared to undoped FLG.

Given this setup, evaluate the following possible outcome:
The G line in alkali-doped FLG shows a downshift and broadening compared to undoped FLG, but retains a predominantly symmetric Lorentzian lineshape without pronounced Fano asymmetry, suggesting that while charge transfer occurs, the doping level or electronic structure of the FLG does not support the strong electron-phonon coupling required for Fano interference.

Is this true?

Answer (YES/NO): NO